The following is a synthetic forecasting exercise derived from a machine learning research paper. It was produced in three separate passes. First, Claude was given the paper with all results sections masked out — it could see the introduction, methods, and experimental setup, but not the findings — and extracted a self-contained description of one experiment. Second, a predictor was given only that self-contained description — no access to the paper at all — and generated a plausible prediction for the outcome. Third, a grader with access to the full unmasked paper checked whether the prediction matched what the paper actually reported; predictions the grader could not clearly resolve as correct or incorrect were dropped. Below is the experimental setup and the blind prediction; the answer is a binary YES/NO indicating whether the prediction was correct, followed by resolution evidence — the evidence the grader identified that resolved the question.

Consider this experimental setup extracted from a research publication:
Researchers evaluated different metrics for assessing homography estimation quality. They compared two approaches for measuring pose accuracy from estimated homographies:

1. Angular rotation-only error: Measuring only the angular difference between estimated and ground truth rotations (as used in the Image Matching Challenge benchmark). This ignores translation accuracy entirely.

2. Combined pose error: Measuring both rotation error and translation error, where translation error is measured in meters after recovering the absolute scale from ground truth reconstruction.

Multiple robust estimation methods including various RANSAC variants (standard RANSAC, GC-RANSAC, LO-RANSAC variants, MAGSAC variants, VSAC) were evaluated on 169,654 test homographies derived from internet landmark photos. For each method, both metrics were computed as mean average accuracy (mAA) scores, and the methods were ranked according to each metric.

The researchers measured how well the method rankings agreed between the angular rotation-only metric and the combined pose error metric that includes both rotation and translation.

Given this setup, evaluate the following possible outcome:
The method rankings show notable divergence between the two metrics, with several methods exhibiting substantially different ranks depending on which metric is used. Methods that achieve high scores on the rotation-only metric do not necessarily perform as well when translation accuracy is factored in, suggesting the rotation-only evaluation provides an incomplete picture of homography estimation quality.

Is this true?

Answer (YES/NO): YES